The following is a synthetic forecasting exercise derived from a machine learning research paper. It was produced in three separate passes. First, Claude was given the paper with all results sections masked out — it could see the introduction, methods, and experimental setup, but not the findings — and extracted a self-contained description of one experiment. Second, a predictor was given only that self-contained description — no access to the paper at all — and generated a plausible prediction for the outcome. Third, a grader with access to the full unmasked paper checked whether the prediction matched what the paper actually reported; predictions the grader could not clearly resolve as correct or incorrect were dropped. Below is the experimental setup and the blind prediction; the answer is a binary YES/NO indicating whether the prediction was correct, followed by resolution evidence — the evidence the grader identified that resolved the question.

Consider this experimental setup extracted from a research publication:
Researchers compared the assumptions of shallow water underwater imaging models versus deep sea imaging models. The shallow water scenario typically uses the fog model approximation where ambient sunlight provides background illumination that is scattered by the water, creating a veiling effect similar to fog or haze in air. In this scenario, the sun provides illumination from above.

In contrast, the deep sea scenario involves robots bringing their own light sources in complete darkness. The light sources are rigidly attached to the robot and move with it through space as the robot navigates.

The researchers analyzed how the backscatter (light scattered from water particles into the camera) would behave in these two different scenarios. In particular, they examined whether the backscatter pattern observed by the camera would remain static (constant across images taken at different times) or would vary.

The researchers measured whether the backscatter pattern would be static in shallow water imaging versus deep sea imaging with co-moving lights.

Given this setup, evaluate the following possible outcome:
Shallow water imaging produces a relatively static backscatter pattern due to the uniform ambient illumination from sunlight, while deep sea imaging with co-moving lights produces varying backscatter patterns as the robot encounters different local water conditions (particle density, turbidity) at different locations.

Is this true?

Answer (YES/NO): NO